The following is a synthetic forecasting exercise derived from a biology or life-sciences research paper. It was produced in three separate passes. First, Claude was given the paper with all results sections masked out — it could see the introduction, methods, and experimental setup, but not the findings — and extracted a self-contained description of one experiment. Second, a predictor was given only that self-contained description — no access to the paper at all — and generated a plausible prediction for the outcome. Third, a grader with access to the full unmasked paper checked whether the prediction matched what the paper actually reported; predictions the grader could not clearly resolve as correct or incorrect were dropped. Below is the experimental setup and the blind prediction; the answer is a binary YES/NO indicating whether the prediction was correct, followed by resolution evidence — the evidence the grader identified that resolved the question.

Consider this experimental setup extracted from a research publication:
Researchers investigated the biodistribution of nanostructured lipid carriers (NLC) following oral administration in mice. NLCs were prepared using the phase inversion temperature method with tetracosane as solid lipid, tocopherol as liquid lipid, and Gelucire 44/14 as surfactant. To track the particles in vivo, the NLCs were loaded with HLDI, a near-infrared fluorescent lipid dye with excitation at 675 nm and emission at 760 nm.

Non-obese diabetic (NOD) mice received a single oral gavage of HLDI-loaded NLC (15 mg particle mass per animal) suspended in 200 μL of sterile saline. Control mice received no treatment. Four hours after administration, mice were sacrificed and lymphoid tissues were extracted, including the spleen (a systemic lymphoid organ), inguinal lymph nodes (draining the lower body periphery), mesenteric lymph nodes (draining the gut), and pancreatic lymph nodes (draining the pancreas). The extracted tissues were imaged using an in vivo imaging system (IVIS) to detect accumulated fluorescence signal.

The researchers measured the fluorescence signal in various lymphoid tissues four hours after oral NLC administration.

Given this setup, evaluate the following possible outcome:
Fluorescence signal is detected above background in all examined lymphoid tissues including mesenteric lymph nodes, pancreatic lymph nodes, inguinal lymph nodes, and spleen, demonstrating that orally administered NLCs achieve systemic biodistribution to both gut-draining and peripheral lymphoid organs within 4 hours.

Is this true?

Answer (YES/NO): NO